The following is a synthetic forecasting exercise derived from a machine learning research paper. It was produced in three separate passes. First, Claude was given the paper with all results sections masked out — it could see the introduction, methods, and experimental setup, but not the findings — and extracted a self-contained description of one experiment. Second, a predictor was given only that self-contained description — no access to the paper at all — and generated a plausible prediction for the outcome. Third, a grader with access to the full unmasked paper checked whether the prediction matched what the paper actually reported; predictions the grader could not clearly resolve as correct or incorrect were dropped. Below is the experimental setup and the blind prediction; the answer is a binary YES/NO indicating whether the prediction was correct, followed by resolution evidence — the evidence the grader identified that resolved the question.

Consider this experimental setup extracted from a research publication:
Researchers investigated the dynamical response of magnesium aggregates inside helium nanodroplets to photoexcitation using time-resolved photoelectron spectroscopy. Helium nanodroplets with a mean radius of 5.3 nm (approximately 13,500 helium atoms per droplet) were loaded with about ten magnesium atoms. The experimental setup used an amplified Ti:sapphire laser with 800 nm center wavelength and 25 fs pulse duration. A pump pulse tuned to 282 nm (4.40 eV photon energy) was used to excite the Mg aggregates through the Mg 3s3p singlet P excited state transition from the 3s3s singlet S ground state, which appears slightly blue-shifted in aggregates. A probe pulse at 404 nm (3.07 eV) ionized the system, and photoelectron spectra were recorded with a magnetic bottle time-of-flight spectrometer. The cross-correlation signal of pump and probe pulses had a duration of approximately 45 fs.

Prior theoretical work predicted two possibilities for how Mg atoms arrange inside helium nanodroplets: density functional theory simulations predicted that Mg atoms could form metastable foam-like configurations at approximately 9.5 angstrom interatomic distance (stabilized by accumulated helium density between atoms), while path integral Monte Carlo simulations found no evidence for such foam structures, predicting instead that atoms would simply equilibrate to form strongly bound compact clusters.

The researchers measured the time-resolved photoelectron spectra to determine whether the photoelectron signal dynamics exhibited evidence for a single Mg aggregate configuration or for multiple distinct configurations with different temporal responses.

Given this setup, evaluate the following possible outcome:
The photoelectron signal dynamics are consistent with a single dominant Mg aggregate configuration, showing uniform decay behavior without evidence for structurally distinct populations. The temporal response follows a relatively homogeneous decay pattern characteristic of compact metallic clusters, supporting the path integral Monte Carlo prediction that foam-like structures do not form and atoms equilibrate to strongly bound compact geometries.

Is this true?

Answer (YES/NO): NO